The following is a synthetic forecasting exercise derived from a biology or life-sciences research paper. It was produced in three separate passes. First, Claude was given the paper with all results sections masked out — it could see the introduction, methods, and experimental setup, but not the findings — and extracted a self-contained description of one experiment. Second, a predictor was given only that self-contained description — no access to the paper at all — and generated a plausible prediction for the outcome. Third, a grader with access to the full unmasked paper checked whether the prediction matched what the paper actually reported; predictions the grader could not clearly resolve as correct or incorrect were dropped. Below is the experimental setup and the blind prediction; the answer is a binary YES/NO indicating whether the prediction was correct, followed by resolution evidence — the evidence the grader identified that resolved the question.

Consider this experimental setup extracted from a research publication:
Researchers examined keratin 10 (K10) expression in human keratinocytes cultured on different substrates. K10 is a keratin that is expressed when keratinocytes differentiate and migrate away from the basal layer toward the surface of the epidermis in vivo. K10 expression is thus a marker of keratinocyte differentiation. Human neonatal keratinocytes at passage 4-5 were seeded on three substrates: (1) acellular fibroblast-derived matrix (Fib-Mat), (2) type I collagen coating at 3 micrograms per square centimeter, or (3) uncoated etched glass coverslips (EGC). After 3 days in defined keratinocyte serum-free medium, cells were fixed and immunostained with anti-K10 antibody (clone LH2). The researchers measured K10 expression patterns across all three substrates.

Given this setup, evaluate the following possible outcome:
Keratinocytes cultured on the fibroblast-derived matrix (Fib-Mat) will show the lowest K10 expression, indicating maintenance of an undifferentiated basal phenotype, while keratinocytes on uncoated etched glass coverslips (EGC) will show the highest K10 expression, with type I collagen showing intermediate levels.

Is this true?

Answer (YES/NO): NO